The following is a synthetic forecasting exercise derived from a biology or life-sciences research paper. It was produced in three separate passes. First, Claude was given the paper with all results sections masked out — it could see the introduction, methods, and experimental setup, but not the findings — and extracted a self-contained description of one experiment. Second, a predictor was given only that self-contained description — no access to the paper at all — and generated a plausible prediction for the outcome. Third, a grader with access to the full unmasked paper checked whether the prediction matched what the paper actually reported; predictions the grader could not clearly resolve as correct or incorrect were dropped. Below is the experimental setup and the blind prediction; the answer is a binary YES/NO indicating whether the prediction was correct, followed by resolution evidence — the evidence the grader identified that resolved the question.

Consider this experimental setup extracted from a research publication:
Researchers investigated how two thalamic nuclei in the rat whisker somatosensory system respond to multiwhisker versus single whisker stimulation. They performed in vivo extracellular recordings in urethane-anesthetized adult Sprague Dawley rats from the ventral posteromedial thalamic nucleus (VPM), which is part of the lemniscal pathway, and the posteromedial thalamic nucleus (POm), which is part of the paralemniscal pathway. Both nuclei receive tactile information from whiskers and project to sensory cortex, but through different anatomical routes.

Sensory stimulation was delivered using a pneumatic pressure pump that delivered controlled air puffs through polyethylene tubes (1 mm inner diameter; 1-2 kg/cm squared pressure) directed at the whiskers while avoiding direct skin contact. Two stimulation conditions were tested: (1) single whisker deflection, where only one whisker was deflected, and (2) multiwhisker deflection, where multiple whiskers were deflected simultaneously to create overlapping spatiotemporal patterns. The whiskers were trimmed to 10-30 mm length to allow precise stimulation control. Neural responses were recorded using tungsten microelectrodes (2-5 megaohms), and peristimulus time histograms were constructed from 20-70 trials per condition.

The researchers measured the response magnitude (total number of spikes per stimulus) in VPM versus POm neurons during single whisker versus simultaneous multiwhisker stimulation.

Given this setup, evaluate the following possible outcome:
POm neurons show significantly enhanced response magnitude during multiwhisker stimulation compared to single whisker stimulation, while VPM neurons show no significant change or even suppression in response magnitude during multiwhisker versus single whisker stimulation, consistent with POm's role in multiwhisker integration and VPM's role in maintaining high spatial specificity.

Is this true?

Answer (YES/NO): YES